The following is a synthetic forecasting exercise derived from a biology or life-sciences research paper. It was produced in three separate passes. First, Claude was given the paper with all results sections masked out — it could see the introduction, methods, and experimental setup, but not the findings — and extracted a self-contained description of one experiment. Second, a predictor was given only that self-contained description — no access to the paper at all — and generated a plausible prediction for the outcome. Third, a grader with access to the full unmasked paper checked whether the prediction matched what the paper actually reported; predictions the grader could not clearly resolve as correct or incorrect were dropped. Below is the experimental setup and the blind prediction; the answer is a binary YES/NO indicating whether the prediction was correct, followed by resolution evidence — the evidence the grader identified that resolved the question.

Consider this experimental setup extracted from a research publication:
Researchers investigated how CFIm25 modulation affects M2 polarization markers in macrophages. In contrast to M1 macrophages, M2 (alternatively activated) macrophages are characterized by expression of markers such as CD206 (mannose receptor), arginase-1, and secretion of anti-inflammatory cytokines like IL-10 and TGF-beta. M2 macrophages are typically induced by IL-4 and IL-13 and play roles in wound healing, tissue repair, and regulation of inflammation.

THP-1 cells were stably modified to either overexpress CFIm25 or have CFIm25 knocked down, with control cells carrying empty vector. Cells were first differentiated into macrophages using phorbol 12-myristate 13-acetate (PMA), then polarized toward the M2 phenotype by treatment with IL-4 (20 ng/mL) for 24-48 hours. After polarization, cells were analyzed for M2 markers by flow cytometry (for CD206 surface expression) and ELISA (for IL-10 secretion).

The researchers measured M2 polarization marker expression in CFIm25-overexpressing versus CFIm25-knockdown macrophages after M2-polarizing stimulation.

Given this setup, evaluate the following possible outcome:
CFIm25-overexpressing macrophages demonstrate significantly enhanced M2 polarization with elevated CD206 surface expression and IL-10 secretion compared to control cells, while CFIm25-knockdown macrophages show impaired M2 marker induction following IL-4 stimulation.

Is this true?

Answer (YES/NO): NO